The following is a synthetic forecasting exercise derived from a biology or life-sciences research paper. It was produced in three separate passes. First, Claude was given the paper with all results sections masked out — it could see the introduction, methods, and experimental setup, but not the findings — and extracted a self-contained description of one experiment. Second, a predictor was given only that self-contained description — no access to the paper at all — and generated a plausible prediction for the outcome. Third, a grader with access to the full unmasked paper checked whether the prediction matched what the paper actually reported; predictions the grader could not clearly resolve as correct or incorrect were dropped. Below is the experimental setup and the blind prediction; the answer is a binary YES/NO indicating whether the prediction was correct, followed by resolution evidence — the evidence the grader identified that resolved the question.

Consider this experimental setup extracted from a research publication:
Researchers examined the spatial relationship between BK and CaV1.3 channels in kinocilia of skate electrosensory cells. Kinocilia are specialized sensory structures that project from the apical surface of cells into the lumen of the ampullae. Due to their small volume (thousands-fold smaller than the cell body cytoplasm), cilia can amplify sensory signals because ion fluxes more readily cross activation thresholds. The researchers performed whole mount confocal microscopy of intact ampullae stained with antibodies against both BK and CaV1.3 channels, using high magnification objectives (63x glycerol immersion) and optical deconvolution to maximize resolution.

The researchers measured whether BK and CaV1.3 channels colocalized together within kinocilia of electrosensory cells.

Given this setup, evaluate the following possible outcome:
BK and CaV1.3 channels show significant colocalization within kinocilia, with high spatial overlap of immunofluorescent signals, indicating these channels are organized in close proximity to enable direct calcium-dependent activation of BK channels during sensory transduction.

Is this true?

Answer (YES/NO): YES